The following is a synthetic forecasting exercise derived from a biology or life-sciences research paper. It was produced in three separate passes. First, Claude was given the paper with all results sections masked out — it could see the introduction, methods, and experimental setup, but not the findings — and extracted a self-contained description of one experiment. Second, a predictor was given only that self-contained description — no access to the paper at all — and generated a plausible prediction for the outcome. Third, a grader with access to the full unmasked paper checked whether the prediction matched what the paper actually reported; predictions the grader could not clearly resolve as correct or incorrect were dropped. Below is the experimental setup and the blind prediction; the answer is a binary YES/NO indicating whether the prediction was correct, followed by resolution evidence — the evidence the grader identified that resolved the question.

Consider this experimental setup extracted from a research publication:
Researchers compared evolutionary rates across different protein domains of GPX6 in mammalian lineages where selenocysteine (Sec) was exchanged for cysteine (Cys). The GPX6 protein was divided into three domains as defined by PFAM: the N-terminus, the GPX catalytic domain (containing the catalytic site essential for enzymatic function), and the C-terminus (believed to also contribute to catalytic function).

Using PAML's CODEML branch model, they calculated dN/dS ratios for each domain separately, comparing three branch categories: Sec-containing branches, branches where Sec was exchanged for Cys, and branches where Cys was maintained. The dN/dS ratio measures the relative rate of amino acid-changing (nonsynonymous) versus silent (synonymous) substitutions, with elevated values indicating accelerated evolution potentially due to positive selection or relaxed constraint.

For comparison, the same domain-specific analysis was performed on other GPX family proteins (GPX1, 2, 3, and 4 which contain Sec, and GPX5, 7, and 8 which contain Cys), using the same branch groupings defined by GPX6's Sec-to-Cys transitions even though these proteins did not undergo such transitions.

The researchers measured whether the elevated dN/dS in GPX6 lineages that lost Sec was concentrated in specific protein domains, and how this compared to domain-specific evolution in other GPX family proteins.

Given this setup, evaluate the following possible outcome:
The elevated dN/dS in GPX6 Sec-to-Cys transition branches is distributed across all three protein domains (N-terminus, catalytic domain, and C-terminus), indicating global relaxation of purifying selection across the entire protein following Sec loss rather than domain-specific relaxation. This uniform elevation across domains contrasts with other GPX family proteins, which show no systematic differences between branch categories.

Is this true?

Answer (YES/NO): NO